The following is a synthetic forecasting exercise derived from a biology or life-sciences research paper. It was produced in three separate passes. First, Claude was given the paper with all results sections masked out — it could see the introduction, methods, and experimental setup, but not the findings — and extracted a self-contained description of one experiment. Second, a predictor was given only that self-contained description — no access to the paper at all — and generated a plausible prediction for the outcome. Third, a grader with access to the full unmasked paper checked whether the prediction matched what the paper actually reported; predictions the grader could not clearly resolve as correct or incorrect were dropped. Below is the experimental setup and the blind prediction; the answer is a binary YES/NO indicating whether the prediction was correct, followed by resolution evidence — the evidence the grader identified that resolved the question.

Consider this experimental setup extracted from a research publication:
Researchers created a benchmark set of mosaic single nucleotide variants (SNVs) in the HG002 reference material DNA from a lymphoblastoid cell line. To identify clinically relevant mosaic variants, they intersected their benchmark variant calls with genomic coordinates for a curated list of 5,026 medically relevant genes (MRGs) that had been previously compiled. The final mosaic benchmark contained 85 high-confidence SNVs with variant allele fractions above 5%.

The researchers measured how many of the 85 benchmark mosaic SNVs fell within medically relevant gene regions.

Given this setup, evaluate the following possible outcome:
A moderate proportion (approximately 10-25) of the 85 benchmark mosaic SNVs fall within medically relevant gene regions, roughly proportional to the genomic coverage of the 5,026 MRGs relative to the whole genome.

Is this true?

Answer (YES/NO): YES